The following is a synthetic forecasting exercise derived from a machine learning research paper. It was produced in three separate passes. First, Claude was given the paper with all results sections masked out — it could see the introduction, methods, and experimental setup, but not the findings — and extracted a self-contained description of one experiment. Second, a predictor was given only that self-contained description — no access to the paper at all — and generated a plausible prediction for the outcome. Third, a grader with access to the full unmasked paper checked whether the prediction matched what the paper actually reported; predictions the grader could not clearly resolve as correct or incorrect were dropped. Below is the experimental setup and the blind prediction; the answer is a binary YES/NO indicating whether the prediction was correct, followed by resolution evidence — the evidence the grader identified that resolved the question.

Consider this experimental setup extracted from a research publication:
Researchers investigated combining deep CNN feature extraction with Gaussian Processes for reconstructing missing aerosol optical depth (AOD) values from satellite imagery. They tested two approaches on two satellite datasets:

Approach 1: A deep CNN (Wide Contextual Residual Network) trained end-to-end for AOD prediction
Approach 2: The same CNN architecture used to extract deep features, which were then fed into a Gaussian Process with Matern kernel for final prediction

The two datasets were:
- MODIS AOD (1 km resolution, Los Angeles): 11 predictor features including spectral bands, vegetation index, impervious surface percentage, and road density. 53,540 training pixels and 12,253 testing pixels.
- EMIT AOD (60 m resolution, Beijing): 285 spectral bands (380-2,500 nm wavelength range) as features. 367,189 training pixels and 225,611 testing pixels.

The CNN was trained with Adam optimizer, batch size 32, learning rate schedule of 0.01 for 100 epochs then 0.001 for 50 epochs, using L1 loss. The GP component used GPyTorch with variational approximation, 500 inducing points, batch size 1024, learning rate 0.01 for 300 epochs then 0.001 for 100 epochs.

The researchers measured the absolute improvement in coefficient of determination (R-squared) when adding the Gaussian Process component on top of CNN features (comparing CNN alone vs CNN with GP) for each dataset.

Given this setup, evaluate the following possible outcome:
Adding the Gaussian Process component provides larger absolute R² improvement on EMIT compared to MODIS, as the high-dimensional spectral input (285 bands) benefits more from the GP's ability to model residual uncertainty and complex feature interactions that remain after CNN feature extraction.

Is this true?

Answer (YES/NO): NO